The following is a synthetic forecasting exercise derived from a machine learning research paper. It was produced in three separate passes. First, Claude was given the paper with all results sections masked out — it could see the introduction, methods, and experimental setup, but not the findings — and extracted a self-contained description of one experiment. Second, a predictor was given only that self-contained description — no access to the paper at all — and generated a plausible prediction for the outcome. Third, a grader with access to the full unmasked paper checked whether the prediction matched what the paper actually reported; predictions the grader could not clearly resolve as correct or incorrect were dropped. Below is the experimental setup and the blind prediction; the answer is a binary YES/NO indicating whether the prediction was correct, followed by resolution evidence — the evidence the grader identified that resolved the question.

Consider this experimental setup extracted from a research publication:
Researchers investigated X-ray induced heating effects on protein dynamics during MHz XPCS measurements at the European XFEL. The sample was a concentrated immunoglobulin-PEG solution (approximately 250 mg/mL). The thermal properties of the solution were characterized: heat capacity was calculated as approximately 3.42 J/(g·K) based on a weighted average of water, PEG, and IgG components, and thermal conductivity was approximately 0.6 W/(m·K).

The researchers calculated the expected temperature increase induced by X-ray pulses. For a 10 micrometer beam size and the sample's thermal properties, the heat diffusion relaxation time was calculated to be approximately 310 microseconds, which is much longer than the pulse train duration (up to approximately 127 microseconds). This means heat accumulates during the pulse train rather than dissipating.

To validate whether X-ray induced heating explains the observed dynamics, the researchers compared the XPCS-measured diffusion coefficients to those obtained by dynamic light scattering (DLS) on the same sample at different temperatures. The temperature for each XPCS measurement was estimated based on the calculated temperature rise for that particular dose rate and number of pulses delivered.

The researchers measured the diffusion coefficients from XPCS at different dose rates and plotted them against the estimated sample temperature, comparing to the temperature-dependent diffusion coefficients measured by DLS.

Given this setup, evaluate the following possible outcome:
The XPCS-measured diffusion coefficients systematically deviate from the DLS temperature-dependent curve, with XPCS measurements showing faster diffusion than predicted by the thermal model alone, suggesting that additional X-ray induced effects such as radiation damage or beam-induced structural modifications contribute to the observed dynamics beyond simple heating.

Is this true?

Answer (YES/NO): NO